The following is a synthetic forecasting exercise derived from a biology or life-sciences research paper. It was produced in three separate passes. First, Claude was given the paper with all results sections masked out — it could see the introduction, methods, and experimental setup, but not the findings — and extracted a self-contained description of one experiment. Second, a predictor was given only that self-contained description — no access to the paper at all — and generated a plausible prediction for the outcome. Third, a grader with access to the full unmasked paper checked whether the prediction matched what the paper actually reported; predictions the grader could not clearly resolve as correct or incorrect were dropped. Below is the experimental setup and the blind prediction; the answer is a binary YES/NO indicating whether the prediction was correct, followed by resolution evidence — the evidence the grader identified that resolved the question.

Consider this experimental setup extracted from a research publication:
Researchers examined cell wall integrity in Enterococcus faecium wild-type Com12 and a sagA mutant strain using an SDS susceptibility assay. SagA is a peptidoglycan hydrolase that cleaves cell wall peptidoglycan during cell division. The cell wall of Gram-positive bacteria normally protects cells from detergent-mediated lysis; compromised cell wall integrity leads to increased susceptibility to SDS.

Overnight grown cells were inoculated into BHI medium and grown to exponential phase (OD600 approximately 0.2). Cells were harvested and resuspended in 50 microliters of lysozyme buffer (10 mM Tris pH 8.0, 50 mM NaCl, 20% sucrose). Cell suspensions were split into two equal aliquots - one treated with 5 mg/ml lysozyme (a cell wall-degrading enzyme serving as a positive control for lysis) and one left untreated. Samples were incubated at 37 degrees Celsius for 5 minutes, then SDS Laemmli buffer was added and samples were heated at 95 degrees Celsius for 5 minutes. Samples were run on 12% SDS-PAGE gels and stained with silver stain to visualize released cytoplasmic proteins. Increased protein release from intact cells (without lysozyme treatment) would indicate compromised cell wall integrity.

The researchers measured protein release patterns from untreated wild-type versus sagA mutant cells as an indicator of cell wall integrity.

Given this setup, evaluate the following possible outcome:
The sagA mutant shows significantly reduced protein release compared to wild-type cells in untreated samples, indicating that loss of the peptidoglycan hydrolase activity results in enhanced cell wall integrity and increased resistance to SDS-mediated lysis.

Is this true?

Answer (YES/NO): NO